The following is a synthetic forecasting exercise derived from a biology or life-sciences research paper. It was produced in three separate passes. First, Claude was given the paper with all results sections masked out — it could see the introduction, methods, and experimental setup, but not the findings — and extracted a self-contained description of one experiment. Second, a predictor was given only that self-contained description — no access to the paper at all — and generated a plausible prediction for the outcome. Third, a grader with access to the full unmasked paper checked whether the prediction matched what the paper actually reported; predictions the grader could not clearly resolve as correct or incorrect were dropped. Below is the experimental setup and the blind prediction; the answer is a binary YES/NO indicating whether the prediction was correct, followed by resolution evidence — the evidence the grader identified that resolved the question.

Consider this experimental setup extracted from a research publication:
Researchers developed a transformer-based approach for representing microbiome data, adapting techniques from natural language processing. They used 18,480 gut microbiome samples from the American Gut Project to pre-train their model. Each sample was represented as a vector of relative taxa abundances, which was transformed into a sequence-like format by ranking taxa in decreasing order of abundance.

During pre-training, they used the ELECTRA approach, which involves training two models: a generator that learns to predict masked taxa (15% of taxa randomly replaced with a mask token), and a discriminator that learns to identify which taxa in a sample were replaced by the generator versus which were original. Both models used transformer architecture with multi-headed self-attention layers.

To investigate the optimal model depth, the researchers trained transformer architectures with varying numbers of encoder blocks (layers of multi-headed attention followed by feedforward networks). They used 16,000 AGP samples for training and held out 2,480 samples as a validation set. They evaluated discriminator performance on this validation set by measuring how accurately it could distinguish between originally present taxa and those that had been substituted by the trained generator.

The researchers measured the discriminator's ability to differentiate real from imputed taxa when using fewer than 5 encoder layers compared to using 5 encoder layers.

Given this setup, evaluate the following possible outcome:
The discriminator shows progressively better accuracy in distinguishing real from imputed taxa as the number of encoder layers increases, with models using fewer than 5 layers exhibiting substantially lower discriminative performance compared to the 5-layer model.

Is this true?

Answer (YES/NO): NO